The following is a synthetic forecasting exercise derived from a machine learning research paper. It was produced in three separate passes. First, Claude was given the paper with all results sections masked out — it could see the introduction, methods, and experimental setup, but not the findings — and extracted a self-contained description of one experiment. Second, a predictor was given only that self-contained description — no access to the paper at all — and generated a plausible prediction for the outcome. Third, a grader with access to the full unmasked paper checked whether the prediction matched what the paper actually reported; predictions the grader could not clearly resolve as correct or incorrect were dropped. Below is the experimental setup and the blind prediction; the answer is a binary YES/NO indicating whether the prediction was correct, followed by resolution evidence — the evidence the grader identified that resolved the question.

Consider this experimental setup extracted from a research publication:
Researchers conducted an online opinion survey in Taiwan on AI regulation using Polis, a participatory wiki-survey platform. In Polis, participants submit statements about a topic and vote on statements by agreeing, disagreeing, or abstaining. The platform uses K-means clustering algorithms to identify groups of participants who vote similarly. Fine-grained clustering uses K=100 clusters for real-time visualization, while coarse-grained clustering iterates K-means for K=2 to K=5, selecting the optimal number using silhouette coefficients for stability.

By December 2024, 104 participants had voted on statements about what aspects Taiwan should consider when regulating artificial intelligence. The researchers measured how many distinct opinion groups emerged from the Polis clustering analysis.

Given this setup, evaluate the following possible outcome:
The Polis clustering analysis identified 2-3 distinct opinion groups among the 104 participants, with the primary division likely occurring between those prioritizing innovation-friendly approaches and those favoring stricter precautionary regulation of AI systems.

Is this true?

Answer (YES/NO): NO